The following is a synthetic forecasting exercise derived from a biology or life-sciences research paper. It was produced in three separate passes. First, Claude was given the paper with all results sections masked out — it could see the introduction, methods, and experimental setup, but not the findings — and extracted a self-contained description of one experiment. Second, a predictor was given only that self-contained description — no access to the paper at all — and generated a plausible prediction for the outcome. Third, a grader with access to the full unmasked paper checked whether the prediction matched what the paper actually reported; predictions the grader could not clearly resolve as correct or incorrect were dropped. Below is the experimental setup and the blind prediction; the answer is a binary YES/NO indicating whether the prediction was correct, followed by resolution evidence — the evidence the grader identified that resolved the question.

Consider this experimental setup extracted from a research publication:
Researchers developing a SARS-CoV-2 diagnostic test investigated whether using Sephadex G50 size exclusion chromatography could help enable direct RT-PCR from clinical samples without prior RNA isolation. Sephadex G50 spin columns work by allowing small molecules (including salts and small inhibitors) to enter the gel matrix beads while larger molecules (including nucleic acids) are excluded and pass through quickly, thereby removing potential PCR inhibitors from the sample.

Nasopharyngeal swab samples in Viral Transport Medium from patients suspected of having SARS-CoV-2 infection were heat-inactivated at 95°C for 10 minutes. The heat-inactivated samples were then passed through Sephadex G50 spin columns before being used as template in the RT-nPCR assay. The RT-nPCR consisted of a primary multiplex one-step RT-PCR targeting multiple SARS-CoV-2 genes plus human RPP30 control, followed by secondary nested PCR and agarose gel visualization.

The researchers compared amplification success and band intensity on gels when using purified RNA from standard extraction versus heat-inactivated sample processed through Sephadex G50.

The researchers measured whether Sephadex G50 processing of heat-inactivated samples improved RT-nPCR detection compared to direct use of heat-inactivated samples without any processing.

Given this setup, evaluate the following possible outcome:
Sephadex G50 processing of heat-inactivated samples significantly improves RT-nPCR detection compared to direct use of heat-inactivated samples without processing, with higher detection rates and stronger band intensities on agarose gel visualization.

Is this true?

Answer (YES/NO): YES